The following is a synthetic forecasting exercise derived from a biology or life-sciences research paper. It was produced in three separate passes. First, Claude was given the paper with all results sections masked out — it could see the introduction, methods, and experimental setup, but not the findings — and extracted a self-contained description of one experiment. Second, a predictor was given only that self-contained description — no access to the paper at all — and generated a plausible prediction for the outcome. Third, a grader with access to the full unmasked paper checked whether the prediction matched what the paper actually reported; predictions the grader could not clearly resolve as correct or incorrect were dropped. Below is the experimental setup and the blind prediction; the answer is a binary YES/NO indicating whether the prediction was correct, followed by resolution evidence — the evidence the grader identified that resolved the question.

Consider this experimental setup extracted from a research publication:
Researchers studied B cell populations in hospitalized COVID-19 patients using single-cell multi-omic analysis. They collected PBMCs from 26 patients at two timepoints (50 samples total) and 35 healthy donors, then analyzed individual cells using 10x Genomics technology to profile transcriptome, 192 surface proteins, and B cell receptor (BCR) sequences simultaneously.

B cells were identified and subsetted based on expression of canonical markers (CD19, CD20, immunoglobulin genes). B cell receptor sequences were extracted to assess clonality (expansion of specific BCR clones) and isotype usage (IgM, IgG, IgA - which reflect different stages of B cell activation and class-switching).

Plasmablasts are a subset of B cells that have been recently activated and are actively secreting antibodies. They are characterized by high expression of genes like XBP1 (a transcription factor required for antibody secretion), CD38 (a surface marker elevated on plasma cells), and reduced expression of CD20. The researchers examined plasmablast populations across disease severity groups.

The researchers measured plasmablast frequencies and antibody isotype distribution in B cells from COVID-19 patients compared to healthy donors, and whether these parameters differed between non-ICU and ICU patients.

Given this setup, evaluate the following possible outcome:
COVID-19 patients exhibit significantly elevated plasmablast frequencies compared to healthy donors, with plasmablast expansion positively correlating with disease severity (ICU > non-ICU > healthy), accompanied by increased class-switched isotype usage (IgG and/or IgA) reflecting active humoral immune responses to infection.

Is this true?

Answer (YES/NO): YES